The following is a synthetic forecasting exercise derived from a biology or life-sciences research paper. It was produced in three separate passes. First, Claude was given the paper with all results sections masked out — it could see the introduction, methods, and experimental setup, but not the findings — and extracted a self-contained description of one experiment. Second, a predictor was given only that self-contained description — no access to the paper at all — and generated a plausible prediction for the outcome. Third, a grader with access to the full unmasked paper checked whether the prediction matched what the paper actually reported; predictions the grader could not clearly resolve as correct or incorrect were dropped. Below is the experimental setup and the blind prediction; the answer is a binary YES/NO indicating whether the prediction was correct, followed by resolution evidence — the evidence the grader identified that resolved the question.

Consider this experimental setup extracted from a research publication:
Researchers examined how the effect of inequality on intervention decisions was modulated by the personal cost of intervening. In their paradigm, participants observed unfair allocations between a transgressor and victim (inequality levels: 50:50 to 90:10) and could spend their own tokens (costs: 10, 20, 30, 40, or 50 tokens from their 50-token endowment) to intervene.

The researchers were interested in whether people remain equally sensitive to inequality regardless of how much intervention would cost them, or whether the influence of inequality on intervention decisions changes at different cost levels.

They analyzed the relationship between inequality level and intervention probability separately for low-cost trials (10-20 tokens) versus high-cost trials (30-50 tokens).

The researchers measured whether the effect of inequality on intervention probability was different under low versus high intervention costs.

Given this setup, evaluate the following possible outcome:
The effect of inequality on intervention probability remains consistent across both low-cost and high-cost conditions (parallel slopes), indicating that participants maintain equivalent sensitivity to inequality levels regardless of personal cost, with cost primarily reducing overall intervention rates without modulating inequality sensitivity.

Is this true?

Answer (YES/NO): NO